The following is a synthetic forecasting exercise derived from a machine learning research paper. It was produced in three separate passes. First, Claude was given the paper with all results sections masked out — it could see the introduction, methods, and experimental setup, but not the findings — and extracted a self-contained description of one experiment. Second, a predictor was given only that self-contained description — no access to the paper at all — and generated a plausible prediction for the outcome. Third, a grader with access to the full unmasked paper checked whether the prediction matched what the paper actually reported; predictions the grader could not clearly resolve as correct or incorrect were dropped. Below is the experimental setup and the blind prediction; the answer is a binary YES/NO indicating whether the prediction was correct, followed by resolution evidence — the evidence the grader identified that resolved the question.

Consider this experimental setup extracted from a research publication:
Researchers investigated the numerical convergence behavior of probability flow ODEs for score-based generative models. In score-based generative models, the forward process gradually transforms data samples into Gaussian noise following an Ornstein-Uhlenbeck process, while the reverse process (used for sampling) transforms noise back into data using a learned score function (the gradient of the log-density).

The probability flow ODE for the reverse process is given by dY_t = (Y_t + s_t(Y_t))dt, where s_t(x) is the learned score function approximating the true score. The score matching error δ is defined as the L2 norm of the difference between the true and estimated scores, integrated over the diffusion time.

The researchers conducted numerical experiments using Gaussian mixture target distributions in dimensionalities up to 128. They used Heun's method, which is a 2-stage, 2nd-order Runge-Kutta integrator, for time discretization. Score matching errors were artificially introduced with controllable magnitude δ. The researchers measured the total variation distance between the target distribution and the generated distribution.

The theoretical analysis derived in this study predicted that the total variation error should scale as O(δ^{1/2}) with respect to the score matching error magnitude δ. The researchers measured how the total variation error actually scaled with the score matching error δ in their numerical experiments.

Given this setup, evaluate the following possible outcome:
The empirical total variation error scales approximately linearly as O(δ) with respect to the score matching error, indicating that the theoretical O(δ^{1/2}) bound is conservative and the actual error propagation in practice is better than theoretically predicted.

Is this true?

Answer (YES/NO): YES